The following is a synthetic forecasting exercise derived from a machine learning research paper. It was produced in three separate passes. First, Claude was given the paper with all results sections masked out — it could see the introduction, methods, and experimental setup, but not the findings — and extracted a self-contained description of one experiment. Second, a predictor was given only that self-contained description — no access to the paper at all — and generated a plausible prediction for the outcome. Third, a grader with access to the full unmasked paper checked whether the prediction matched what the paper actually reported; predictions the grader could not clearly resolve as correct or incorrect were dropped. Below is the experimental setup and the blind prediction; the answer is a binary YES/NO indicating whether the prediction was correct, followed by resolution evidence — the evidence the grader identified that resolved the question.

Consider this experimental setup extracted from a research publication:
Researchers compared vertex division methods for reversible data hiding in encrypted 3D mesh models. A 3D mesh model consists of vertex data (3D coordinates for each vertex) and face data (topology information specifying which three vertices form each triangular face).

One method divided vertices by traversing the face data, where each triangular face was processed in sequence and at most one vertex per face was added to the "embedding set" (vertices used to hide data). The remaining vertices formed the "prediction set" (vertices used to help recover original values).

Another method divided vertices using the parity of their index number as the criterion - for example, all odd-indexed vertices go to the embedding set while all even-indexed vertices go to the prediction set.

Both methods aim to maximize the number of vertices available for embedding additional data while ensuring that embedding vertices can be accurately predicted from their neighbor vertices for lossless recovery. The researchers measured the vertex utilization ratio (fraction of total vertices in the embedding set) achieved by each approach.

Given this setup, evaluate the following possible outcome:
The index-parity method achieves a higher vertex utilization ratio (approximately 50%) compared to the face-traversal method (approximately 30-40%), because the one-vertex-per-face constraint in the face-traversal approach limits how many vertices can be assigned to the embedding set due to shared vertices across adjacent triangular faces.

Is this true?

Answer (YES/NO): YES